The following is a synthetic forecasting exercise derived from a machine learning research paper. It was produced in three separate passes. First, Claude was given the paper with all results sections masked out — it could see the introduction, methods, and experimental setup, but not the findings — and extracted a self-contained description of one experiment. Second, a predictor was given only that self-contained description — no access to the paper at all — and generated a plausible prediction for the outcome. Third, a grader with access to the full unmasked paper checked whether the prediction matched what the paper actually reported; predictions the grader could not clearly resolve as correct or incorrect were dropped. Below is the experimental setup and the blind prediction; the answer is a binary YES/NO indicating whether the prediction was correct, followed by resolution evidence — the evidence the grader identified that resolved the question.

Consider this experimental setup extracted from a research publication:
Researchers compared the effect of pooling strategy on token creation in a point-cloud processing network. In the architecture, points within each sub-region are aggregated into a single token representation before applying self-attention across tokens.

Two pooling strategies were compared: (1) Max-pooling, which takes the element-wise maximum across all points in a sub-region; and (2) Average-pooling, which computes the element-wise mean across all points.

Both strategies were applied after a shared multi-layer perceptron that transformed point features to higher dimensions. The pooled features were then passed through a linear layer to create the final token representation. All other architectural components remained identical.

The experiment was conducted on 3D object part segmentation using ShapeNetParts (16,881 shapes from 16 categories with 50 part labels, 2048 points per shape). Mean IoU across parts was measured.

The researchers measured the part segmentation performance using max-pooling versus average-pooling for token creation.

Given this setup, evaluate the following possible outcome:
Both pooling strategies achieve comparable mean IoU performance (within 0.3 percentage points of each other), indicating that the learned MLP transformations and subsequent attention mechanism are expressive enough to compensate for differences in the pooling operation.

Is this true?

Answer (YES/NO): YES